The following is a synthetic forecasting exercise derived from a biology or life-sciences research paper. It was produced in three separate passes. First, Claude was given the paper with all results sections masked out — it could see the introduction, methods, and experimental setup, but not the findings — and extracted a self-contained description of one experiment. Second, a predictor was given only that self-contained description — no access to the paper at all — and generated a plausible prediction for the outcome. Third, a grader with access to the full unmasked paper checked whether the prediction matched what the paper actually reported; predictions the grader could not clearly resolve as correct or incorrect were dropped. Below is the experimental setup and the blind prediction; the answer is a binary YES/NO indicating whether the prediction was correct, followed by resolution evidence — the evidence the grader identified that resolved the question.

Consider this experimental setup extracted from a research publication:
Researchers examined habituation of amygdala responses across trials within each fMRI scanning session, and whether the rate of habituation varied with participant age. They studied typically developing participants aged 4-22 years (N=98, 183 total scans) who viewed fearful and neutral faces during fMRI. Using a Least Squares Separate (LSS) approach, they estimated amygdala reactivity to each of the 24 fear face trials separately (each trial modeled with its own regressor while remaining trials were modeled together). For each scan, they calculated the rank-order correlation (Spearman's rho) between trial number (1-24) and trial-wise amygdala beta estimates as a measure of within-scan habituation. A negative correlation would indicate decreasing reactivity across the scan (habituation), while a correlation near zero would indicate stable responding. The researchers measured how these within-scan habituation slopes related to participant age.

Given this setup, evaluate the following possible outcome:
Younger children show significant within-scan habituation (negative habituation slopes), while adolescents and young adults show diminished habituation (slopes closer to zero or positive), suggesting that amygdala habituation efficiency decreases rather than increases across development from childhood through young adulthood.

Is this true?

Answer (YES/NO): YES